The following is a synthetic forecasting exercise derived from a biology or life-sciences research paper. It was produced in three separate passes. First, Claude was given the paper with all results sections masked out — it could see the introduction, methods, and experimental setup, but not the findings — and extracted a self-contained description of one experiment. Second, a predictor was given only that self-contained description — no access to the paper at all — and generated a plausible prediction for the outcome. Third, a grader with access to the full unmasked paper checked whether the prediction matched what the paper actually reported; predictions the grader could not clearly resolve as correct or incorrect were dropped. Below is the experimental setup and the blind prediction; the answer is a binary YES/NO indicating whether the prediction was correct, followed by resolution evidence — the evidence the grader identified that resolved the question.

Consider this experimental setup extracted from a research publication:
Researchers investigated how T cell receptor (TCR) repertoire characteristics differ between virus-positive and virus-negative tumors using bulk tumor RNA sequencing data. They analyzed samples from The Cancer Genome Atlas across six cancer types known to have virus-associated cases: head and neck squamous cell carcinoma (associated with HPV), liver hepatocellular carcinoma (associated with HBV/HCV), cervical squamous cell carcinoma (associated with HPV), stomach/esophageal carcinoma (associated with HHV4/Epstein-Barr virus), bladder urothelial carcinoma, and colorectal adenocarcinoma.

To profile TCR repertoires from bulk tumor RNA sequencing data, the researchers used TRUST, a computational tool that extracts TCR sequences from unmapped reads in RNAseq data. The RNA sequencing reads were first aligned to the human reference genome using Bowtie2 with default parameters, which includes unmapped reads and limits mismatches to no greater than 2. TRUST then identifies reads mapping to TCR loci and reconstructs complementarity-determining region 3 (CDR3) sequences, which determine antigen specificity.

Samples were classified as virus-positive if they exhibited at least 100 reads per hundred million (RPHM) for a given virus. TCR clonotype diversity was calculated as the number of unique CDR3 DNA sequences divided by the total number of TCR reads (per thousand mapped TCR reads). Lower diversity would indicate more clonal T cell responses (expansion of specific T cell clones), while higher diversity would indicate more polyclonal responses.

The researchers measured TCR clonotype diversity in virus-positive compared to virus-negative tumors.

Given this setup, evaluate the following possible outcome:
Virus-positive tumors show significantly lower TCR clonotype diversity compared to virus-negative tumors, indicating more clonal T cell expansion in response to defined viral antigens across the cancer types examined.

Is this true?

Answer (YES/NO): NO